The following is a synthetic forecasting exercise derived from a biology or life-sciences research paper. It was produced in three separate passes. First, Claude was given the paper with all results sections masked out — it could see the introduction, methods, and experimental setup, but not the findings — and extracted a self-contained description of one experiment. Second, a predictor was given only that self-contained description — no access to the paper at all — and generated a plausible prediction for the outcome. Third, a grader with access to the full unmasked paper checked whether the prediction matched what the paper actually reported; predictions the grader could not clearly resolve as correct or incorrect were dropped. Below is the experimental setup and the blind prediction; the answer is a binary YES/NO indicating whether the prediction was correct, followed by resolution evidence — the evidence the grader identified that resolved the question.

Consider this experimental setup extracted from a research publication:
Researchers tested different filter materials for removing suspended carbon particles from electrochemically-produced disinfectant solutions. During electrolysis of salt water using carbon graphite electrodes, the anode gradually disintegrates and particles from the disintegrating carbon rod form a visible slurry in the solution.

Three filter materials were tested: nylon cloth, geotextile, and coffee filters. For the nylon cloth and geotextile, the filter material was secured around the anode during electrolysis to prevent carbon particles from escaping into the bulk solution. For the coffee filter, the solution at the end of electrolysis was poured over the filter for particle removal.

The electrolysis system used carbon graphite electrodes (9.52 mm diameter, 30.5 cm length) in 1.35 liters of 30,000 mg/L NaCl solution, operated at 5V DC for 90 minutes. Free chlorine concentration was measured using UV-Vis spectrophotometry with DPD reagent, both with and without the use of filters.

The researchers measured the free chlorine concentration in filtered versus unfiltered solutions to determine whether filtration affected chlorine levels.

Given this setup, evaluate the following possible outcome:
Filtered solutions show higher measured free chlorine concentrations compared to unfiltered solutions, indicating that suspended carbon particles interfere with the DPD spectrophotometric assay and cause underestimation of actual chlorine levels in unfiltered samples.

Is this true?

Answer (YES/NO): NO